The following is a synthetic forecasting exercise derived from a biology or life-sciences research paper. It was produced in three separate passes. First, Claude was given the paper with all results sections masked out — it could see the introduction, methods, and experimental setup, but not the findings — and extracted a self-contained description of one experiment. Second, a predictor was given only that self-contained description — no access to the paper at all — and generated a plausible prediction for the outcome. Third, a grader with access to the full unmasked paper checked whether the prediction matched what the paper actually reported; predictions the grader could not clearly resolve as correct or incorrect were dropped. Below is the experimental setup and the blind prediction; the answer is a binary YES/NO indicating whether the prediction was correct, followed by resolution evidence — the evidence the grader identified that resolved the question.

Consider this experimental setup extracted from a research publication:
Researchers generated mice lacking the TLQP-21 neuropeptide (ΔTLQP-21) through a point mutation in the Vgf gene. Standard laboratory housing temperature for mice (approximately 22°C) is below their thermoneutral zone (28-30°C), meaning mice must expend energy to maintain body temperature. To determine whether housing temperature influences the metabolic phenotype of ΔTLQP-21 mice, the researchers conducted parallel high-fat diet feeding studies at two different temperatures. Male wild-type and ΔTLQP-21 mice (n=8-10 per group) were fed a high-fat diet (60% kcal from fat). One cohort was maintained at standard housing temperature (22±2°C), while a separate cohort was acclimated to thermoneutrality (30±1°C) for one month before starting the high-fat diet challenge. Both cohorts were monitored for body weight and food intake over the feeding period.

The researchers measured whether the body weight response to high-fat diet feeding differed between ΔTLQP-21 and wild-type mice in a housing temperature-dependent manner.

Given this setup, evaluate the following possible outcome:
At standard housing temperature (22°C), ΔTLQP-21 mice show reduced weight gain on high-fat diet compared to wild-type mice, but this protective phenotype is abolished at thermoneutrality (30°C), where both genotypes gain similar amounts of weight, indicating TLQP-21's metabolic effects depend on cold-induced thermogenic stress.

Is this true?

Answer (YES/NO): YES